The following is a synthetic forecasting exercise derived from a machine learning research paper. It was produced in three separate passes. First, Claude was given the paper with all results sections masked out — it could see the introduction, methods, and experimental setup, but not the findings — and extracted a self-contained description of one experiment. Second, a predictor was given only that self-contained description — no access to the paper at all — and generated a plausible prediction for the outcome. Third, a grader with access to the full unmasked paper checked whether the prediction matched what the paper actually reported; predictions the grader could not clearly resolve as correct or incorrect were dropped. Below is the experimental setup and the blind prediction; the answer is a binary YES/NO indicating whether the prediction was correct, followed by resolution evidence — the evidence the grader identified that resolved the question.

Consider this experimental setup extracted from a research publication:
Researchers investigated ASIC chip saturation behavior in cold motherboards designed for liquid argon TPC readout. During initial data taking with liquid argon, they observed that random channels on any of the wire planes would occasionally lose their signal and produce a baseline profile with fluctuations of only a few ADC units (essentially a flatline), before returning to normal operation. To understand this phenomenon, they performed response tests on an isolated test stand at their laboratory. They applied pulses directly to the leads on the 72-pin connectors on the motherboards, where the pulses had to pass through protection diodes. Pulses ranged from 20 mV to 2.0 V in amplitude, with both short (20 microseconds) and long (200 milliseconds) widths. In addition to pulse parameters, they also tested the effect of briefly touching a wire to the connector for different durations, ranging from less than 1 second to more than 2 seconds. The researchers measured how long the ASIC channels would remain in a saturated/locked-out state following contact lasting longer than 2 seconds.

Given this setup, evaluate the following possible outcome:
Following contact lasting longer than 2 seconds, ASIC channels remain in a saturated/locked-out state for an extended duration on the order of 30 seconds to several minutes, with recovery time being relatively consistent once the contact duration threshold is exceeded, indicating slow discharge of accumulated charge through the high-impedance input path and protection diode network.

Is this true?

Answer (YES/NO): YES